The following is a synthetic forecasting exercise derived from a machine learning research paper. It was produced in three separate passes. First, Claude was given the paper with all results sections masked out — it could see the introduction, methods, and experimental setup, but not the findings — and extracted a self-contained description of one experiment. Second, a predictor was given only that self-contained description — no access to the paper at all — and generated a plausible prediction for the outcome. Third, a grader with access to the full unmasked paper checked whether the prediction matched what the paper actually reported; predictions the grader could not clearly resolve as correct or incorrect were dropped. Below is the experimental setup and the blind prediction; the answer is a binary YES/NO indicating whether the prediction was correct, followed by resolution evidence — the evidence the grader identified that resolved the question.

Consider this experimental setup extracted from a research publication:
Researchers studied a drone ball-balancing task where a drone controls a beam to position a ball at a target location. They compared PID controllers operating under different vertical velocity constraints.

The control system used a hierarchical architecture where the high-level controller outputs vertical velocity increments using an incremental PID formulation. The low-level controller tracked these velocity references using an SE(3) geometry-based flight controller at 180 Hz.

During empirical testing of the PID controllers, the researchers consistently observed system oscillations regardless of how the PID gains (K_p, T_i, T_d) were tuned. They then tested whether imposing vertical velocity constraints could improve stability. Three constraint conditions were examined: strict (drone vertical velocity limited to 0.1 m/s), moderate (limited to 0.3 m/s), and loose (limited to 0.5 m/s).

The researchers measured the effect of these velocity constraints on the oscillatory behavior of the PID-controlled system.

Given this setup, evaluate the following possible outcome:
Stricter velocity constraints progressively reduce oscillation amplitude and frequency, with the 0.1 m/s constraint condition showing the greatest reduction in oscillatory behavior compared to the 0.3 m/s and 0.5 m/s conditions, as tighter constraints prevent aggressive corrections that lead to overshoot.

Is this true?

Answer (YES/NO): YES